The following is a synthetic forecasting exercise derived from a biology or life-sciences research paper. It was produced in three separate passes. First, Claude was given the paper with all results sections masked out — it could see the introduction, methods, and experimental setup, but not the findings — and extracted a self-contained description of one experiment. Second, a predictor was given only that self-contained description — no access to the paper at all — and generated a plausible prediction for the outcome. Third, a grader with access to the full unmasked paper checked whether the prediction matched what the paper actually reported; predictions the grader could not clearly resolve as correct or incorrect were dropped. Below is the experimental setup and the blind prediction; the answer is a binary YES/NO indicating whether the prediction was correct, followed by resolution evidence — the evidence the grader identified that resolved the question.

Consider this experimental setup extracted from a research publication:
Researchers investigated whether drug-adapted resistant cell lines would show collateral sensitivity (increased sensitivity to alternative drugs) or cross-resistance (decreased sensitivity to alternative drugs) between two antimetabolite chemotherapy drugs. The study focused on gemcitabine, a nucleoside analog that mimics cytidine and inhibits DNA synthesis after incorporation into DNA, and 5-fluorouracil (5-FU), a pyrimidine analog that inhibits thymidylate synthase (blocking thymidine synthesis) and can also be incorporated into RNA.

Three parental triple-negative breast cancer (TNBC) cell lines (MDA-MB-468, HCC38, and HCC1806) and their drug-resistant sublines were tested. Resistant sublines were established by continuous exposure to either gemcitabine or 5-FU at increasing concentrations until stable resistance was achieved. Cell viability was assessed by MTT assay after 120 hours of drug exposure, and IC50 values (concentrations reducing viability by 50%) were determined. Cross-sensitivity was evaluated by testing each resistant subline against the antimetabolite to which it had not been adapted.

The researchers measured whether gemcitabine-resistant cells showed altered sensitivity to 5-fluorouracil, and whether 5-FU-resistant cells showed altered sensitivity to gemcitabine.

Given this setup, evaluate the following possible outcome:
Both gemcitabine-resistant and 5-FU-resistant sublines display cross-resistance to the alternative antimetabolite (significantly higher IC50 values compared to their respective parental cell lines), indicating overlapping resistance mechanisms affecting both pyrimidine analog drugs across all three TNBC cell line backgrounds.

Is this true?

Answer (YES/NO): NO